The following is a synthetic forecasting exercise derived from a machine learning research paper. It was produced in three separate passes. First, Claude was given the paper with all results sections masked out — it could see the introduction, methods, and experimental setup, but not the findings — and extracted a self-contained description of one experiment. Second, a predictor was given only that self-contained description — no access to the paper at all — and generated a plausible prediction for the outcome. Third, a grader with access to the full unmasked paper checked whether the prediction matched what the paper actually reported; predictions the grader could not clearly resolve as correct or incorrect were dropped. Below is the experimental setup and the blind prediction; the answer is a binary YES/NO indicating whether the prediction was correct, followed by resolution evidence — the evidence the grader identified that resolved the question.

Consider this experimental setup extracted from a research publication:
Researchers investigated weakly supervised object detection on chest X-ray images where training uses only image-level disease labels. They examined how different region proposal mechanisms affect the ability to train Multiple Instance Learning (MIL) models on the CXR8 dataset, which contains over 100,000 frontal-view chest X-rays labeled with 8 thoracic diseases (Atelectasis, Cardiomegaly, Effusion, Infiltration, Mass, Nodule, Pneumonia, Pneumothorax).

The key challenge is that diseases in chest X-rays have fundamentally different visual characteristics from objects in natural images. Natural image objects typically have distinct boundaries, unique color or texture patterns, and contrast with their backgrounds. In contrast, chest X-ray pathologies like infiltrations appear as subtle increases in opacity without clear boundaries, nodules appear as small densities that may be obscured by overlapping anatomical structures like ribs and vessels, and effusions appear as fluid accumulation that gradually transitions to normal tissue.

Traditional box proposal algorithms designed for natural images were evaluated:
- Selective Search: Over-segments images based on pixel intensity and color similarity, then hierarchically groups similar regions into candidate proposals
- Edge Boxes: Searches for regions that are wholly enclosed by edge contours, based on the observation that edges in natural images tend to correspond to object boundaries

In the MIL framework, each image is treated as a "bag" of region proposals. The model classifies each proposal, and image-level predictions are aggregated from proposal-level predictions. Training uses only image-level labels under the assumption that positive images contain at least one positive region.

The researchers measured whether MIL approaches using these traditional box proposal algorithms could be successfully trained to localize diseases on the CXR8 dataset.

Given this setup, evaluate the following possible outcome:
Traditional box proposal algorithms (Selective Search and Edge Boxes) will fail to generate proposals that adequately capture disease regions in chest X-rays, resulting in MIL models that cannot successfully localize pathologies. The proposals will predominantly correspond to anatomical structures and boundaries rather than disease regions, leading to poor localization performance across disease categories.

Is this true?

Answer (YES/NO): YES